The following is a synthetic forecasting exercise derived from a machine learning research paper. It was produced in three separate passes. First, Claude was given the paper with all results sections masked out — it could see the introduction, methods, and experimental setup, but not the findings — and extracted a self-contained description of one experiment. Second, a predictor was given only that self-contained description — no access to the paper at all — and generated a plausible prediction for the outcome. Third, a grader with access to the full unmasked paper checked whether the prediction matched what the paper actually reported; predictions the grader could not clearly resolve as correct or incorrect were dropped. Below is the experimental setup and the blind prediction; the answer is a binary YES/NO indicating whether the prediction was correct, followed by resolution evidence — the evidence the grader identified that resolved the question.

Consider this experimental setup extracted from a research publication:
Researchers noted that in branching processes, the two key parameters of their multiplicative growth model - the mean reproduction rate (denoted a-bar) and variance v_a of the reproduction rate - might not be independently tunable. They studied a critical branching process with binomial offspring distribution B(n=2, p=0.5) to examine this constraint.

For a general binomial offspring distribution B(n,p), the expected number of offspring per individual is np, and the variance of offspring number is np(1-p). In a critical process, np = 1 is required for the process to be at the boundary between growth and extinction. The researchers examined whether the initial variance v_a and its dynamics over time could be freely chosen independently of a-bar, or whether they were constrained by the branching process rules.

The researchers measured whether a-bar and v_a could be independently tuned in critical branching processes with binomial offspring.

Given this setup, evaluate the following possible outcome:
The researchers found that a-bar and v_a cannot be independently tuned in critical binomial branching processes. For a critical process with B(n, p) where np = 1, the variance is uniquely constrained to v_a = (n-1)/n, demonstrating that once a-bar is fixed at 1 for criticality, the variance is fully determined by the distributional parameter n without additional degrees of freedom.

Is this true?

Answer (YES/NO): YES